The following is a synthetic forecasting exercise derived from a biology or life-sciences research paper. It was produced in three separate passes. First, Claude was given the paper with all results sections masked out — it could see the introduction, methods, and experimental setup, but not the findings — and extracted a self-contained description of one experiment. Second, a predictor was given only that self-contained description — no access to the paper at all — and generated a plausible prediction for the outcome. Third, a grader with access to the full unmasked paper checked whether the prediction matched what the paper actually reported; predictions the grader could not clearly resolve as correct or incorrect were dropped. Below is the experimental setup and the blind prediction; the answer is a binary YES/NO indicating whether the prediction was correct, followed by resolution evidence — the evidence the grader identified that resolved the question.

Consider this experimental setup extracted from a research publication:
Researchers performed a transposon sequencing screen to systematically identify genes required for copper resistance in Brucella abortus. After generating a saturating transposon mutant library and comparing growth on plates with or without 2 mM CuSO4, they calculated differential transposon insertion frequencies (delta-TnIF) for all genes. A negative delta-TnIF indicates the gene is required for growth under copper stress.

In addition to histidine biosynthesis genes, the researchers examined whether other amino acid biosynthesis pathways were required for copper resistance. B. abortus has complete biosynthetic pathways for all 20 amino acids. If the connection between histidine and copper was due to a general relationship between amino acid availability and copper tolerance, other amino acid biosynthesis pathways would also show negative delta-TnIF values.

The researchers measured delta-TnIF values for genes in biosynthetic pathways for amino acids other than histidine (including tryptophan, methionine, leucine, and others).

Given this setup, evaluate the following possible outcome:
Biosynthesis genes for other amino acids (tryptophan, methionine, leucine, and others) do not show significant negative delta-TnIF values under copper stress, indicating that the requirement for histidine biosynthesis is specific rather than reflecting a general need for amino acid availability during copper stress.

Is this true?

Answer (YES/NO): YES